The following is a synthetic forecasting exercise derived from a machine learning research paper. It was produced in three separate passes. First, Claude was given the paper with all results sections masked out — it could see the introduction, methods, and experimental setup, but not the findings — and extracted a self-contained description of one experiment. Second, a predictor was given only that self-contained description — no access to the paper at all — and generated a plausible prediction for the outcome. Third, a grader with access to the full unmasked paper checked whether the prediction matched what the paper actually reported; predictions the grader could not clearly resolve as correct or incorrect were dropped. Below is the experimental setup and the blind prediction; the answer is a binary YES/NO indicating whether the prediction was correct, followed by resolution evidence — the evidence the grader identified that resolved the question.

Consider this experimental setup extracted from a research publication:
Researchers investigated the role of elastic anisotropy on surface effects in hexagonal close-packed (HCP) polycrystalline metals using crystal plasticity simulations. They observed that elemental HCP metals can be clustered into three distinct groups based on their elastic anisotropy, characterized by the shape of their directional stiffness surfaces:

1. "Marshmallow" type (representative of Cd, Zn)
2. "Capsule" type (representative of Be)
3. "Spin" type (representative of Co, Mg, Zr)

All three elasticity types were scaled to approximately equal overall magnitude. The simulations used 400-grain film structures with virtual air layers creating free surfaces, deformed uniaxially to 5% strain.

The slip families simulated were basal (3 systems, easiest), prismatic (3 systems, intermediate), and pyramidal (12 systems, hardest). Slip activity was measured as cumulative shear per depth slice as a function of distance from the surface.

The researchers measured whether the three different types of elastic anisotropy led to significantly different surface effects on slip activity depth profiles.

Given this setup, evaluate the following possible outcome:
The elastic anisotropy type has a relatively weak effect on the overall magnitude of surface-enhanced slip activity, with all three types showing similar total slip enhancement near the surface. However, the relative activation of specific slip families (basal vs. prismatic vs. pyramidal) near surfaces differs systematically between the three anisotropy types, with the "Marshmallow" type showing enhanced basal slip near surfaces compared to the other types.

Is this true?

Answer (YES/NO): NO